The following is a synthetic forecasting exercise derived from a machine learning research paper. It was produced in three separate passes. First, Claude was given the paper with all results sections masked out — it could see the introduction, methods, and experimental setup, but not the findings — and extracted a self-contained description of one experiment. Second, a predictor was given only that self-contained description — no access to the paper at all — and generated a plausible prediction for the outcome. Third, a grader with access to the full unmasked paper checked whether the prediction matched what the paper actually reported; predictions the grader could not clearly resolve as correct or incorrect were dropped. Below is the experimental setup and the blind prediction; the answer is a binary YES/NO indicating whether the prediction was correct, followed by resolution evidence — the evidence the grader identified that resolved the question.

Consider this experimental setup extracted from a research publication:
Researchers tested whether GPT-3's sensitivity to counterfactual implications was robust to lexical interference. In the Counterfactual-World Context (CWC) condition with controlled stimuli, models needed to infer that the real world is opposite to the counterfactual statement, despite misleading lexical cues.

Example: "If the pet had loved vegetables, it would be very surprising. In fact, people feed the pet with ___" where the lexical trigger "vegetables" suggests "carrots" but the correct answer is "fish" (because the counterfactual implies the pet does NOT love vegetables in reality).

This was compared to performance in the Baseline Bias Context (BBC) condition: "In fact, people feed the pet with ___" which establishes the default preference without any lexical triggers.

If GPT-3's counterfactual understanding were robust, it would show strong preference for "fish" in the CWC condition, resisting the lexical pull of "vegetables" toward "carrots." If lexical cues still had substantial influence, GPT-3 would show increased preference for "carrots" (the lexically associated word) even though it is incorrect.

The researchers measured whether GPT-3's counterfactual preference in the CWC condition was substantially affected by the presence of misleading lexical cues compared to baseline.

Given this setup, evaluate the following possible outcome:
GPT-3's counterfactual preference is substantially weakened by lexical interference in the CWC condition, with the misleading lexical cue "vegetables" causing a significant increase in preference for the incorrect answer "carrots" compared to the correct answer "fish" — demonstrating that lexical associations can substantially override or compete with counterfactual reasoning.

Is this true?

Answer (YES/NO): YES